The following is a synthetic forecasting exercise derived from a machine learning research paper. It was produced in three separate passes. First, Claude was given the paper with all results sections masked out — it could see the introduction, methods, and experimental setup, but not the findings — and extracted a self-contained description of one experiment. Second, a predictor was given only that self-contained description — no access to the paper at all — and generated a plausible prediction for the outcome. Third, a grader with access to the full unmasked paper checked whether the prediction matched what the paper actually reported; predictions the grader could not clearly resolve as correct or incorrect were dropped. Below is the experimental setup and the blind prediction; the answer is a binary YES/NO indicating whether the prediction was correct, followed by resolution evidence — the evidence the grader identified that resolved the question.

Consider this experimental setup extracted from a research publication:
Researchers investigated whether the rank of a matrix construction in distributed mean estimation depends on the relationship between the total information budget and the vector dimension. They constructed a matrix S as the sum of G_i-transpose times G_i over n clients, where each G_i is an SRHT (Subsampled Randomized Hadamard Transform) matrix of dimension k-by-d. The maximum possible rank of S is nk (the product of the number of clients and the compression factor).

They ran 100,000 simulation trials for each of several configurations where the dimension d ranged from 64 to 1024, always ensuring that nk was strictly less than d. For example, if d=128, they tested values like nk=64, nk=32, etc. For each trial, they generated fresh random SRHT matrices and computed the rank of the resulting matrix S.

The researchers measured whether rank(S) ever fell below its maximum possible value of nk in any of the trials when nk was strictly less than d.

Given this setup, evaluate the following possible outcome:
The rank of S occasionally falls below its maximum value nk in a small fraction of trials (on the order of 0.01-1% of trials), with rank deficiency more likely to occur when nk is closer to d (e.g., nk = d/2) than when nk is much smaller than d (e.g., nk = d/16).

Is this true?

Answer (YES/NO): NO